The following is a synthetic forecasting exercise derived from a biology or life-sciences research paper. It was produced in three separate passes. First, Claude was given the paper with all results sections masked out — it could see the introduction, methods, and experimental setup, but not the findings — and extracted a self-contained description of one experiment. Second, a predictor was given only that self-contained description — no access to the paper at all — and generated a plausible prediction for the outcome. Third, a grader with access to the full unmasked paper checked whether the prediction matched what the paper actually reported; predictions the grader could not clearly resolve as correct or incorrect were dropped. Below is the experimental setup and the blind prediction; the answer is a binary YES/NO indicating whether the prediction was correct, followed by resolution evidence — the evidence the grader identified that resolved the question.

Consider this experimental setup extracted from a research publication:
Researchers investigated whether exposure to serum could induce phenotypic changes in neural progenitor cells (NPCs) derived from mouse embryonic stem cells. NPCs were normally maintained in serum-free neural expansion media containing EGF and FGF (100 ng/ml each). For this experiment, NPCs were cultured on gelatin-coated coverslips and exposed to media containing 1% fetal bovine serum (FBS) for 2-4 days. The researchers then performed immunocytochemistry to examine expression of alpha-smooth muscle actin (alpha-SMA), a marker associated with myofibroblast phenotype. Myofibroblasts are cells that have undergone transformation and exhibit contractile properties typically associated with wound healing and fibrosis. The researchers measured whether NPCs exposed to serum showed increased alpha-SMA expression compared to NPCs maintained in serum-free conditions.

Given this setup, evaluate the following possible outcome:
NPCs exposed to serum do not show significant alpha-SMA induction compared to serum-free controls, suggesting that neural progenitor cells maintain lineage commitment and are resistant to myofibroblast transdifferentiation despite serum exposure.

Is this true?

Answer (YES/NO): NO